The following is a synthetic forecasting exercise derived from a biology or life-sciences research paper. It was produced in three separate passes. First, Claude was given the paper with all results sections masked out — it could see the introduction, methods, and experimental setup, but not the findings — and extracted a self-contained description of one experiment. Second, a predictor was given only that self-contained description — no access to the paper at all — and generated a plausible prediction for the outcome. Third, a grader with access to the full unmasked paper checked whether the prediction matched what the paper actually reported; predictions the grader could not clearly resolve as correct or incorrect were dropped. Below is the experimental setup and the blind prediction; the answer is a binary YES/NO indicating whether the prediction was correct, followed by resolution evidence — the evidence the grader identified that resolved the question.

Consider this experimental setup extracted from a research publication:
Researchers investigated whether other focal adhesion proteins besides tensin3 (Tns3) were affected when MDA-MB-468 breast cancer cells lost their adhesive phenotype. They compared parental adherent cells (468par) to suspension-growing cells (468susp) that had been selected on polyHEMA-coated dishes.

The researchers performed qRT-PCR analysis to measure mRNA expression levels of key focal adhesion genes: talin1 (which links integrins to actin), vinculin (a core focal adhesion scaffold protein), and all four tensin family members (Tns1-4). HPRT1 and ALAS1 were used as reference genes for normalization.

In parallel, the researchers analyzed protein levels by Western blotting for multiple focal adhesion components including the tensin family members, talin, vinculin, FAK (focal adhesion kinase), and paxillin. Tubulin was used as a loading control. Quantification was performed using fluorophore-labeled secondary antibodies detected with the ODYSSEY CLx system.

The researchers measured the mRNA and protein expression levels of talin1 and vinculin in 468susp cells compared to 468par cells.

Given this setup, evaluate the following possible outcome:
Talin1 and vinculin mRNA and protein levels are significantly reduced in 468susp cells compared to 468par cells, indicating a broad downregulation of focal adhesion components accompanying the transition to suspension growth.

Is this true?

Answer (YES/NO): NO